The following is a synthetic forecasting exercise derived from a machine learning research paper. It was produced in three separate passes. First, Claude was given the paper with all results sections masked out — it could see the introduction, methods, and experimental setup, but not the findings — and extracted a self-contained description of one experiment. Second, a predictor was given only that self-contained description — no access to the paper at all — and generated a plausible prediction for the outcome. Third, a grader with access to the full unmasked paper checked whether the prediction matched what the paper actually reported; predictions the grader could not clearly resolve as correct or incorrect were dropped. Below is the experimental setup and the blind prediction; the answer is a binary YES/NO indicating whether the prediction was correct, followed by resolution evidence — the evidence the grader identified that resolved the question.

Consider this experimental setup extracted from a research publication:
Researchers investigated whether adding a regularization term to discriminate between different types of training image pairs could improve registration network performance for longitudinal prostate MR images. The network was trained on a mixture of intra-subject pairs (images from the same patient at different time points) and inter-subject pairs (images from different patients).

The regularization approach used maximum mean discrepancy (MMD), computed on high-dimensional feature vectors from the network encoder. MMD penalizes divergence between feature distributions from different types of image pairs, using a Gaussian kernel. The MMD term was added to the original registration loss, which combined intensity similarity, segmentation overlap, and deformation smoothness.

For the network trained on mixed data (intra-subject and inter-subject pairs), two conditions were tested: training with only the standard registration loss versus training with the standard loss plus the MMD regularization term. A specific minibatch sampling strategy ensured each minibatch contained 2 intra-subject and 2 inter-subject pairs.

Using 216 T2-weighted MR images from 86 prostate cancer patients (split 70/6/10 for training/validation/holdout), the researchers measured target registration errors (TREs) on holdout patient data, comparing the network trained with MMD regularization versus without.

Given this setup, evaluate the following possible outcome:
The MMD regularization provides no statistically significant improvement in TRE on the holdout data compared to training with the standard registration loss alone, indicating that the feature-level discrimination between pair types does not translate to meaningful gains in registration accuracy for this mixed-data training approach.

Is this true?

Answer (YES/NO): YES